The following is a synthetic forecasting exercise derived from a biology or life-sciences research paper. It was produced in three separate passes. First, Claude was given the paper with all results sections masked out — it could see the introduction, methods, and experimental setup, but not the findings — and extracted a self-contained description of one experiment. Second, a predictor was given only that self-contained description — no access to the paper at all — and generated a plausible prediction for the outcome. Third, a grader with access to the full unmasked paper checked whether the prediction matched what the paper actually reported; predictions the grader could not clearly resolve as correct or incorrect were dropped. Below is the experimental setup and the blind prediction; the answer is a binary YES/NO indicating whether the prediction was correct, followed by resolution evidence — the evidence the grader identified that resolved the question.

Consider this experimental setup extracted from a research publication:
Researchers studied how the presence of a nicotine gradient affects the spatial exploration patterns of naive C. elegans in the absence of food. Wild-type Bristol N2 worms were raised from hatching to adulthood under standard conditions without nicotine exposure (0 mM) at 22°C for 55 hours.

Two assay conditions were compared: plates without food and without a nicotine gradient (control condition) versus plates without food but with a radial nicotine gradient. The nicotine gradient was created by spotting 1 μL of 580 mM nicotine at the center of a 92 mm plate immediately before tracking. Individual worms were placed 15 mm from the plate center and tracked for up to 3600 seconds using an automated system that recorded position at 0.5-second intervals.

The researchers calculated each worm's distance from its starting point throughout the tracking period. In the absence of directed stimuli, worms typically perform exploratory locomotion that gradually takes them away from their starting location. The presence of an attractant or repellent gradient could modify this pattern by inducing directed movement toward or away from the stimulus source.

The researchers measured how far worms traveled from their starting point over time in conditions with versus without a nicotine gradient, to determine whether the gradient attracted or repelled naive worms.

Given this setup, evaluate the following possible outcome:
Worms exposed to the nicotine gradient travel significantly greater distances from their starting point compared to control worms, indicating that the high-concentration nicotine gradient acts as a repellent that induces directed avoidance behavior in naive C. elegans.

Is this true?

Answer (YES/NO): NO